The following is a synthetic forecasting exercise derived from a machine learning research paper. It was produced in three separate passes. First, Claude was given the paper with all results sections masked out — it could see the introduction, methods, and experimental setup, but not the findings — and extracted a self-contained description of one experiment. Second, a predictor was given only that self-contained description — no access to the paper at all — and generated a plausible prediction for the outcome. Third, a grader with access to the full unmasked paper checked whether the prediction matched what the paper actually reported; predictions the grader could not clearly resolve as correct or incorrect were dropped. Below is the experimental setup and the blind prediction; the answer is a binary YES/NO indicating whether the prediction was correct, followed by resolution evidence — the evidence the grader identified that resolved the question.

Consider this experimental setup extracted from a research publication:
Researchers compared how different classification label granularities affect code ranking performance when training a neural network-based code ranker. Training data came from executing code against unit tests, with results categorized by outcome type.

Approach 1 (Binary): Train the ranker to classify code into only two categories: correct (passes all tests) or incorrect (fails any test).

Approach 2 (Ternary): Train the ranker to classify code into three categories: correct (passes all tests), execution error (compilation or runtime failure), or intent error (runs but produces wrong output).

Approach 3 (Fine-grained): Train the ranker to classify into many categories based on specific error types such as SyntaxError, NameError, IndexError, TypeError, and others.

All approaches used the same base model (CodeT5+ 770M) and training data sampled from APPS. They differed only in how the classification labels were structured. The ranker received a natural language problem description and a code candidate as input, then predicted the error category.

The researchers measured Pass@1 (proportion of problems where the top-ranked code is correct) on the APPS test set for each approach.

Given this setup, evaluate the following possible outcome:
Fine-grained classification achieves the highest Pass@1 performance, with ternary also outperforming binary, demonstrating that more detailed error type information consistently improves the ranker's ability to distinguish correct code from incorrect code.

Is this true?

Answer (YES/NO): NO